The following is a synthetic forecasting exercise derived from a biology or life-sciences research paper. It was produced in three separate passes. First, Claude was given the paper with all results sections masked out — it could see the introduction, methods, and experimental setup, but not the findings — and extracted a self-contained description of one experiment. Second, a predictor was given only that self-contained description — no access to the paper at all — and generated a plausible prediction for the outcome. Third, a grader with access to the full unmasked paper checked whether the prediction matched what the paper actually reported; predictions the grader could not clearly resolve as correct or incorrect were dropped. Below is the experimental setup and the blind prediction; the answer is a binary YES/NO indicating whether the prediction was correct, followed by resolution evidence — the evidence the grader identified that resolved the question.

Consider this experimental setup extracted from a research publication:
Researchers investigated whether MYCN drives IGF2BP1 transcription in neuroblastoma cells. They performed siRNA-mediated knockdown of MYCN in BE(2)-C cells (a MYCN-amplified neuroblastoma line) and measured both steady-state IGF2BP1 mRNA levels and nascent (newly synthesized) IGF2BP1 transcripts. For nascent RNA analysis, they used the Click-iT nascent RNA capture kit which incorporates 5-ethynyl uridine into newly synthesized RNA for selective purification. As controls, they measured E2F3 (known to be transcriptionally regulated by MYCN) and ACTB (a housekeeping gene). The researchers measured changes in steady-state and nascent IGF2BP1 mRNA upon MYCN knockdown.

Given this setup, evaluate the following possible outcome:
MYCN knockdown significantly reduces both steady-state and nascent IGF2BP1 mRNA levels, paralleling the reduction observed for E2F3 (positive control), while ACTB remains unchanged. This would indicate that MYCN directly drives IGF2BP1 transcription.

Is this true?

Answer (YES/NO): YES